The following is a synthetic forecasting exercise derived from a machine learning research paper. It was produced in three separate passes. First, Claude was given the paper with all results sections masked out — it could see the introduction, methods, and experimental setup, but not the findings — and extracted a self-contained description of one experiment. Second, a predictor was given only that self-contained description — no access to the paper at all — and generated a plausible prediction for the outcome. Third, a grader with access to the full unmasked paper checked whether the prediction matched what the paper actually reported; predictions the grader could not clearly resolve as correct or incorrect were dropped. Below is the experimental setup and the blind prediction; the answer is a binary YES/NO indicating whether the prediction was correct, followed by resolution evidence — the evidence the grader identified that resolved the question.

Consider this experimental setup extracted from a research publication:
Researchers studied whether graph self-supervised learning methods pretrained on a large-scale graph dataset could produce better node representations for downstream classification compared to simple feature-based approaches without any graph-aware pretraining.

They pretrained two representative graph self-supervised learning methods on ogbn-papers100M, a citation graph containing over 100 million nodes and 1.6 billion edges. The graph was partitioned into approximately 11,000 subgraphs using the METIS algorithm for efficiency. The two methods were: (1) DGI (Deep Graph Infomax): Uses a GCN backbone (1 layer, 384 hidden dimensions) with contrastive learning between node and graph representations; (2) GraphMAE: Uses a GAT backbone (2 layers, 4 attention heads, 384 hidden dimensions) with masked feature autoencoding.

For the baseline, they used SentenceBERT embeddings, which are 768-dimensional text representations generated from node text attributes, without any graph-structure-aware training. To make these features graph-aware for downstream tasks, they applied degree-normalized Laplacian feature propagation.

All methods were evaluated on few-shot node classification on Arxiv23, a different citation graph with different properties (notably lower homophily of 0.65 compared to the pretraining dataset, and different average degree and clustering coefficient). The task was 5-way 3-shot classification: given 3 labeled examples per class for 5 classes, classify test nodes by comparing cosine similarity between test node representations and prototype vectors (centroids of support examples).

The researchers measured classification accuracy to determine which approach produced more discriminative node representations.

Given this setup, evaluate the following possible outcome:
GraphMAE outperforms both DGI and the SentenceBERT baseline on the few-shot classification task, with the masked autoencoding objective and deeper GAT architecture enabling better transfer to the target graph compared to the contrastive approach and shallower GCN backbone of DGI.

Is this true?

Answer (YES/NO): NO